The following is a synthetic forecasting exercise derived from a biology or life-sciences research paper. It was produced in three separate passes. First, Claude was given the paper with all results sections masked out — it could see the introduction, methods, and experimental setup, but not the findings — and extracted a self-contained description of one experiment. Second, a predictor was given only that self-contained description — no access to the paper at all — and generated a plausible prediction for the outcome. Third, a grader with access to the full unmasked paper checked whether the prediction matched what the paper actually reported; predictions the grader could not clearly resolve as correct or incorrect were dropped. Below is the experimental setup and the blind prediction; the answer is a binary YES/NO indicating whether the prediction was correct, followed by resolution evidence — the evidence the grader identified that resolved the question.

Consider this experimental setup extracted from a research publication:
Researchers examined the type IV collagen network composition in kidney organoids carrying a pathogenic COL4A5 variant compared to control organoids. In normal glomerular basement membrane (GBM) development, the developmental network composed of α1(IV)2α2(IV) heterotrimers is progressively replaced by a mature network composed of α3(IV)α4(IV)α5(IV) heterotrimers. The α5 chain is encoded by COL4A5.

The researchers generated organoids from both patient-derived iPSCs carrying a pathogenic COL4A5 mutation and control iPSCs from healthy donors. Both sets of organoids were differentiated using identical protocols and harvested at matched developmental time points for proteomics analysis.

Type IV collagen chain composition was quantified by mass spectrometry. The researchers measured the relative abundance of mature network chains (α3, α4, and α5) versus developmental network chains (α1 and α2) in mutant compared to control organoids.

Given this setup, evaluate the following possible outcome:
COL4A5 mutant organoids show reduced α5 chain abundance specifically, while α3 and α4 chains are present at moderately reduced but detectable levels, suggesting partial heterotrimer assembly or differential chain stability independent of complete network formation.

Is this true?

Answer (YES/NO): NO